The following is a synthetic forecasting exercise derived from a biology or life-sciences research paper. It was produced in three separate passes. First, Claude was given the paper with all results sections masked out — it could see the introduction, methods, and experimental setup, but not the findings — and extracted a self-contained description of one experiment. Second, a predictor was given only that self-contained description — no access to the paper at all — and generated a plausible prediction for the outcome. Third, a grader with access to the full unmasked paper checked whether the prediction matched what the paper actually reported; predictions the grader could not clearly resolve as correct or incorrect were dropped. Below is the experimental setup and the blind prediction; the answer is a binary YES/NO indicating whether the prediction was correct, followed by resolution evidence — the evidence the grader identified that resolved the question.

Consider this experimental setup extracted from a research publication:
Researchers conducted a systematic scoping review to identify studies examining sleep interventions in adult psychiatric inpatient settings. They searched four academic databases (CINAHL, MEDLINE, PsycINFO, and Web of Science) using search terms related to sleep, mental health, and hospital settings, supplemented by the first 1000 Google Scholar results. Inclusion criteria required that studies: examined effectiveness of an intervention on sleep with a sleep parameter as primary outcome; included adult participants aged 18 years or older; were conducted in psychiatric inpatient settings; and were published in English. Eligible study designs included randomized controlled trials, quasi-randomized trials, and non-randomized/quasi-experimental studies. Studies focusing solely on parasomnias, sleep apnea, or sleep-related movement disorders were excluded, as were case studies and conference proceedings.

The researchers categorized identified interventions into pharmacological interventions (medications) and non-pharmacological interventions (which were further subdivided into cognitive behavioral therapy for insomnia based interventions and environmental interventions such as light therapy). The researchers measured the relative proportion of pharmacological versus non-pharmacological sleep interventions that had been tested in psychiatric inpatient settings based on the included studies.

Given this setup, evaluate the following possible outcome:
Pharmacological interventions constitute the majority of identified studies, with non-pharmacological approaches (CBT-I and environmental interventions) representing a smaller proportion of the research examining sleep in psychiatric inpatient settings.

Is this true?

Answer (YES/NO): NO